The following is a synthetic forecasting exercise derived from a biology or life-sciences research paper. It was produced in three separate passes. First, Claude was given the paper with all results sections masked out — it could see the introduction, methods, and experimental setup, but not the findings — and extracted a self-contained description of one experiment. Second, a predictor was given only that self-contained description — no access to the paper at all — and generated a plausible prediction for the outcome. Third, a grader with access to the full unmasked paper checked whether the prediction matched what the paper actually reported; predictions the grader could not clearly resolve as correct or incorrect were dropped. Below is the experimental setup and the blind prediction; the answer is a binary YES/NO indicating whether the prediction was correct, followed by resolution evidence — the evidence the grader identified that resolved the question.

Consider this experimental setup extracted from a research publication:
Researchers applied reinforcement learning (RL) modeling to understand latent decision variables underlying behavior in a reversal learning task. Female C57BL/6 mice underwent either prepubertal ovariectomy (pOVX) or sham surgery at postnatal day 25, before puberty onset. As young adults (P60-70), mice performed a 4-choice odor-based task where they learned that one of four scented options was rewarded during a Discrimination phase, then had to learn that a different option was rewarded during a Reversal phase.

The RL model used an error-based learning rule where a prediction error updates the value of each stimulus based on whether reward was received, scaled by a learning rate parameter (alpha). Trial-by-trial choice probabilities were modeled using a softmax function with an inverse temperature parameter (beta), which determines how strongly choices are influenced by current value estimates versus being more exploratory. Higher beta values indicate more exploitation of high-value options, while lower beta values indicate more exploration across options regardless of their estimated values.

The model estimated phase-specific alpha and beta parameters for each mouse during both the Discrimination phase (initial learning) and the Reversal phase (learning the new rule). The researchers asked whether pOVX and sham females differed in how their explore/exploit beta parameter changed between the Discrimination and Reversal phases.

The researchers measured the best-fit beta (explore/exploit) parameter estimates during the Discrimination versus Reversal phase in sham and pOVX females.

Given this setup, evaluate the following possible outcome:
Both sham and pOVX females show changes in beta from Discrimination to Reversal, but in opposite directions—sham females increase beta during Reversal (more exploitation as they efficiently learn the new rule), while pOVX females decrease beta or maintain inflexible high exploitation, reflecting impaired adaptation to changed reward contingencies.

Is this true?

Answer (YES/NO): NO